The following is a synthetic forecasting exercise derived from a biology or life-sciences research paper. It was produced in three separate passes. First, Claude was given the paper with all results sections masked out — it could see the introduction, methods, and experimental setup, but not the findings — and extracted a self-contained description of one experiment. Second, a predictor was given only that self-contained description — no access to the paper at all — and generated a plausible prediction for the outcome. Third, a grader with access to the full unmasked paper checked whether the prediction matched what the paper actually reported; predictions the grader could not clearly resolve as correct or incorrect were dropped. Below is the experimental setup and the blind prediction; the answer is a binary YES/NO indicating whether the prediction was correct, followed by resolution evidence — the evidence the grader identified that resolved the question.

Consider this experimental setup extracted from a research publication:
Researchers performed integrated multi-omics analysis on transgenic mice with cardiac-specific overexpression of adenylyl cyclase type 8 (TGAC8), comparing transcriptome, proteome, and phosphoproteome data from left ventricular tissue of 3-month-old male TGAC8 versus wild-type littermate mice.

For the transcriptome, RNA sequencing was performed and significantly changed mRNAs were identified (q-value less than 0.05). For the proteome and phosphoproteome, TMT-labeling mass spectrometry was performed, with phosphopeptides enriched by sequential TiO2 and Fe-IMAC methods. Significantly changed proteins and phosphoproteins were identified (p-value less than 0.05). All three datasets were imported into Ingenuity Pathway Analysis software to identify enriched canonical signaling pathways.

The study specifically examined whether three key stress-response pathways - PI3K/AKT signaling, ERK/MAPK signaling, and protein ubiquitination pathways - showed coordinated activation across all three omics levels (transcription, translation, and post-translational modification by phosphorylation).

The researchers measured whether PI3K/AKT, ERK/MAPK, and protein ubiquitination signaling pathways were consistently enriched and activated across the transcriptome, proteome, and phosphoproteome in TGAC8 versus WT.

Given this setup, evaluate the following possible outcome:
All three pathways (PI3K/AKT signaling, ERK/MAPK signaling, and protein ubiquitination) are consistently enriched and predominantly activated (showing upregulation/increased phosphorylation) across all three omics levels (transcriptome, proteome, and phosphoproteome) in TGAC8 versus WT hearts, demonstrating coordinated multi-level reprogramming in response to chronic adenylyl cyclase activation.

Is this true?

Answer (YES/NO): YES